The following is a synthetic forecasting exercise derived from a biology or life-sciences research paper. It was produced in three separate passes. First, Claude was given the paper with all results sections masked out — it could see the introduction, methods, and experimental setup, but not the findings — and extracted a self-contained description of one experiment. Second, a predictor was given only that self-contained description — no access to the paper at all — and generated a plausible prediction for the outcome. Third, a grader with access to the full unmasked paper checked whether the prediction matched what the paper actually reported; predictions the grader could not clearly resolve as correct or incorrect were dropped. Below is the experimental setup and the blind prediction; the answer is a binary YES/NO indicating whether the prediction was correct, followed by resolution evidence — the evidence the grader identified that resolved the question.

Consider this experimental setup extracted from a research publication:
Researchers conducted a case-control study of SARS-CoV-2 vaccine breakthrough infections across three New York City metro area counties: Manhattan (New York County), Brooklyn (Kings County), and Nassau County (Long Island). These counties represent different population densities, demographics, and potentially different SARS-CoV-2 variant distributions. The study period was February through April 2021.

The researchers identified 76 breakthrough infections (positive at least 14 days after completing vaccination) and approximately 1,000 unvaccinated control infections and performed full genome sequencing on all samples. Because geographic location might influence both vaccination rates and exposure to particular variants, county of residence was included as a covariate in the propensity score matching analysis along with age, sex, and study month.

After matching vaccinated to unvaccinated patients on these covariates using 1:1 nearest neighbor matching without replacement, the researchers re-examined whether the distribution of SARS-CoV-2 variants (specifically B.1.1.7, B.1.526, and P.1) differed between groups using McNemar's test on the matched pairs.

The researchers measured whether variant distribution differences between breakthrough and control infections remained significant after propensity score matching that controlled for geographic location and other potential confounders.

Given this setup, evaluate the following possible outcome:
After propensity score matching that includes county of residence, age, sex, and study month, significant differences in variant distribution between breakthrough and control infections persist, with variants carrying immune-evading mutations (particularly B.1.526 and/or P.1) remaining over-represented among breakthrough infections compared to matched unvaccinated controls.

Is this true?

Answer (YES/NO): NO